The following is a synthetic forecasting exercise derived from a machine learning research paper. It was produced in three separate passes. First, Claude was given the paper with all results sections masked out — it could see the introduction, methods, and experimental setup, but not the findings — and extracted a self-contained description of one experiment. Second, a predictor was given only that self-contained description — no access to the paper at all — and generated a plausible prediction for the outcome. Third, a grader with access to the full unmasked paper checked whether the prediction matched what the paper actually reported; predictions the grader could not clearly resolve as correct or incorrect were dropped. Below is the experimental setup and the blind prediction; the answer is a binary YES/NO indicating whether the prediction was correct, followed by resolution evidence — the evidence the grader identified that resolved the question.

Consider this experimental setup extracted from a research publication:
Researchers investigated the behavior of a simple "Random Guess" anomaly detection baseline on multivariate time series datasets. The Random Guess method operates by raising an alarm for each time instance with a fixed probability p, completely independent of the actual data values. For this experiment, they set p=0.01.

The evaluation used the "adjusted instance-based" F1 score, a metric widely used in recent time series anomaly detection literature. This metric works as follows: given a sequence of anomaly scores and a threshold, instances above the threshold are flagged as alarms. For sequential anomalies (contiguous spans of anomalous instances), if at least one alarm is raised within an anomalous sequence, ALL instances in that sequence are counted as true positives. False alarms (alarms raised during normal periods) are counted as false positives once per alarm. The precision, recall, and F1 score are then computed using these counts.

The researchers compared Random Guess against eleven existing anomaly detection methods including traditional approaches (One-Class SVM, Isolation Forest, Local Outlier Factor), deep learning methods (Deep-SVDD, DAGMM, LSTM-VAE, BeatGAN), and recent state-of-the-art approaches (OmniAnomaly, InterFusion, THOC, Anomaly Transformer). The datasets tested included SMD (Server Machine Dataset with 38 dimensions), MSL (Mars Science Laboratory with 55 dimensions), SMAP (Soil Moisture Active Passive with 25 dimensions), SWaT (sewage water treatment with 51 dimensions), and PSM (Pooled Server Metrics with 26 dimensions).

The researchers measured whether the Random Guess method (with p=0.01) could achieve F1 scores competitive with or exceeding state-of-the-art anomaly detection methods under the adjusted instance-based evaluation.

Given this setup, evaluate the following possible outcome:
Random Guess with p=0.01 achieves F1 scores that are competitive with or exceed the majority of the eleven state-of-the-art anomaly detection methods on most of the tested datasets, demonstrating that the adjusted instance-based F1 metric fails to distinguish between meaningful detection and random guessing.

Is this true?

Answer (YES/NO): YES